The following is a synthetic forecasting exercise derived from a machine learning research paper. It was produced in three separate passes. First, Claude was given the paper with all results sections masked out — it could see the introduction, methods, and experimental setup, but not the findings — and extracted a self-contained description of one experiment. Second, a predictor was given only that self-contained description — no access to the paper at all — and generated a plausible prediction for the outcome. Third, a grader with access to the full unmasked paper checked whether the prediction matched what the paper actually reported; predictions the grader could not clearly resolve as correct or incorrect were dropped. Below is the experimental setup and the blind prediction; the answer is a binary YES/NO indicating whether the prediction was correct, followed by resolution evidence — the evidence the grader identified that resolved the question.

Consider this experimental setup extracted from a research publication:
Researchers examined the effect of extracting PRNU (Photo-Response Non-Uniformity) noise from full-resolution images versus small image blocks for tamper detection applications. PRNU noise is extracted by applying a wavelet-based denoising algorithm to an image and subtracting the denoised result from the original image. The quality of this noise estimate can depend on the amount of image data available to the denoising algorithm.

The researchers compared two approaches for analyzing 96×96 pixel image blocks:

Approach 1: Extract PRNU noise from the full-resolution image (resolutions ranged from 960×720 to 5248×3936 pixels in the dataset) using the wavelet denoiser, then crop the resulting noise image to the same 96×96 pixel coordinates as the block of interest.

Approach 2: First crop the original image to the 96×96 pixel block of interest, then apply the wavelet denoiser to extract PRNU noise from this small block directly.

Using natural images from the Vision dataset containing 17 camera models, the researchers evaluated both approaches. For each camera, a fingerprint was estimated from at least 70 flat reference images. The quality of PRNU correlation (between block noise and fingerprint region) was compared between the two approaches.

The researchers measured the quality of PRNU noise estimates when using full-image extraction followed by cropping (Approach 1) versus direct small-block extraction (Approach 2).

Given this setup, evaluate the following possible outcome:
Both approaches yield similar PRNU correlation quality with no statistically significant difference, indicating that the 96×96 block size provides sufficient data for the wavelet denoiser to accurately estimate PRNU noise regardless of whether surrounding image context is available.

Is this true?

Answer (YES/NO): NO